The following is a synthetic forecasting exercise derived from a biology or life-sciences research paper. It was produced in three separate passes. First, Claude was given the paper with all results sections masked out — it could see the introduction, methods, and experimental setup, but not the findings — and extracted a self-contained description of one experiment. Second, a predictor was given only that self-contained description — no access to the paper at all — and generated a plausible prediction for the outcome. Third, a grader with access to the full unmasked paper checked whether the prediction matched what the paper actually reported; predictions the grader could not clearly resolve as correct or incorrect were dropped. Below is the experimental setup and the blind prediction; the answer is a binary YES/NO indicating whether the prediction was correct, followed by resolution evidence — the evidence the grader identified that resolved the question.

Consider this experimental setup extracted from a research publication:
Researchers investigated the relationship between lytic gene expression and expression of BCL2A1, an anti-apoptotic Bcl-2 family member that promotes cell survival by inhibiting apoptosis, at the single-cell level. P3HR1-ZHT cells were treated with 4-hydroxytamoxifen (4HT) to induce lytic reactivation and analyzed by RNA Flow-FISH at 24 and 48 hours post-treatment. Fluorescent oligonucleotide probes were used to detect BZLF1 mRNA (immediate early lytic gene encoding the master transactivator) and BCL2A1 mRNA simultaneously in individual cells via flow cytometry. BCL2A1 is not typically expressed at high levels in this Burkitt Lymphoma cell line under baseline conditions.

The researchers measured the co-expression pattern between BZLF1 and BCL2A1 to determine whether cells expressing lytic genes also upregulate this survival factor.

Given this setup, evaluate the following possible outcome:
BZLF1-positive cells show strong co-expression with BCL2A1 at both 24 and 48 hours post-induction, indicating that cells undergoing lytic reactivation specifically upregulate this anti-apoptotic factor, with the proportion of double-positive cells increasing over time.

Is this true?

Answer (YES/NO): NO